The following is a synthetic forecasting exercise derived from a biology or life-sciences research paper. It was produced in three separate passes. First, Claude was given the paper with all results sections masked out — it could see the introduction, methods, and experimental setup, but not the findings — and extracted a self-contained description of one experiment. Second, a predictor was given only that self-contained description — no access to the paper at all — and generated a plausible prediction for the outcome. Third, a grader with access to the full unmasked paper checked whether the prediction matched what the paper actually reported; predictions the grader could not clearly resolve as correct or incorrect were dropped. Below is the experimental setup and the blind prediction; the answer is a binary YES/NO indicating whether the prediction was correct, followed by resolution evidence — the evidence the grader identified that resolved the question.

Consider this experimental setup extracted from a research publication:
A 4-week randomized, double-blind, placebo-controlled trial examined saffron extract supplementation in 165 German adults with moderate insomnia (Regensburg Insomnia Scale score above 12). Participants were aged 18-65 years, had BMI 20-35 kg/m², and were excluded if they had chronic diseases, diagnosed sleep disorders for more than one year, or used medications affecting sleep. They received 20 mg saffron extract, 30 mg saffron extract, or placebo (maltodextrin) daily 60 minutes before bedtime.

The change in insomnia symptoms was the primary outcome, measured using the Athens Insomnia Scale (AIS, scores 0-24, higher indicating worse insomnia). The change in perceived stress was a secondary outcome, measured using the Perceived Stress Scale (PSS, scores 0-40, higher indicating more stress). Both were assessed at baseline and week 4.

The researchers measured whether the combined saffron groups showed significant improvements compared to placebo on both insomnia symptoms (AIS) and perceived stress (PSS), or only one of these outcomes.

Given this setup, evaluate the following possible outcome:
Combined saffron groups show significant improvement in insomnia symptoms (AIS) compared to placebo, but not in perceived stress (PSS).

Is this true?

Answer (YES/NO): NO